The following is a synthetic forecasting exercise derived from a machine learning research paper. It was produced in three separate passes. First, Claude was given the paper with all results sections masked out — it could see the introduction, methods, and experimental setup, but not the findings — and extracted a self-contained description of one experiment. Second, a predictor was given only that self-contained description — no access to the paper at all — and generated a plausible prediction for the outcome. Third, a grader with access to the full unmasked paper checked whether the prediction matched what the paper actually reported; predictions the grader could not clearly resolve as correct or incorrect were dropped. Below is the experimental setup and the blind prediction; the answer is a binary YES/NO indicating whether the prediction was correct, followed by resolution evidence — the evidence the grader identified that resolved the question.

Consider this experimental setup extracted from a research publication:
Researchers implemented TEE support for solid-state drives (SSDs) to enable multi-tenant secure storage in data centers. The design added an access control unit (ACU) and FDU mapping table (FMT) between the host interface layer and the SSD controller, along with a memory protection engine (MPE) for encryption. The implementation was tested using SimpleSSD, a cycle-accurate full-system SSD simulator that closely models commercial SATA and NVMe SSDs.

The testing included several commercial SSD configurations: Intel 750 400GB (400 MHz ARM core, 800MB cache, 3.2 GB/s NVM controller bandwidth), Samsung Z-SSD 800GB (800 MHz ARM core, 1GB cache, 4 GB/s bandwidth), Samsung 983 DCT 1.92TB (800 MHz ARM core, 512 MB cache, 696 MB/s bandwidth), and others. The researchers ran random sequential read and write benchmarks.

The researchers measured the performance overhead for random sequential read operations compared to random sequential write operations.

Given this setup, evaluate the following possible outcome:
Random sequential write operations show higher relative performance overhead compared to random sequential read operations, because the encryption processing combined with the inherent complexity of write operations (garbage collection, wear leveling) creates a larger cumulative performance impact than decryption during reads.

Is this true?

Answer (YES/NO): NO